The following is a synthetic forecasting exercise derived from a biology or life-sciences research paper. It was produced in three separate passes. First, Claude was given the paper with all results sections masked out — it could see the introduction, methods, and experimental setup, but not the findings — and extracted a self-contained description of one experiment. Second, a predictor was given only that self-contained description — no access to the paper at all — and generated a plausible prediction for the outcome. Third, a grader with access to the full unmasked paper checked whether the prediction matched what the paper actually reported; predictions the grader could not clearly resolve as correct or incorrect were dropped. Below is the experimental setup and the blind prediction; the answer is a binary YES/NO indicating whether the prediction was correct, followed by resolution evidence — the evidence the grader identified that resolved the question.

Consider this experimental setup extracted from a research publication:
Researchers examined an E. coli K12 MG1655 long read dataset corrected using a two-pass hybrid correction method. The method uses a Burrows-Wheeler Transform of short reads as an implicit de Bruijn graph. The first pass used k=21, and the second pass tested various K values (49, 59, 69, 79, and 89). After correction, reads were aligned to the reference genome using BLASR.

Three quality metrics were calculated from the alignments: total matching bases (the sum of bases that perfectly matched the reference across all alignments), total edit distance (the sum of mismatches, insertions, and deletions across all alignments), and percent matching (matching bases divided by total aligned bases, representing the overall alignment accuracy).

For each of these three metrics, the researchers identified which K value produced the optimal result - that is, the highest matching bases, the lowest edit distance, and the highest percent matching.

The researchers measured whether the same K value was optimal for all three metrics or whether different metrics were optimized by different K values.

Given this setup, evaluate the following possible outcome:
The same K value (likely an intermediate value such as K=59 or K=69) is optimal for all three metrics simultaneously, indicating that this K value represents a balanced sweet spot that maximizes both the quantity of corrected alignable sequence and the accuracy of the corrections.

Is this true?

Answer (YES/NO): YES